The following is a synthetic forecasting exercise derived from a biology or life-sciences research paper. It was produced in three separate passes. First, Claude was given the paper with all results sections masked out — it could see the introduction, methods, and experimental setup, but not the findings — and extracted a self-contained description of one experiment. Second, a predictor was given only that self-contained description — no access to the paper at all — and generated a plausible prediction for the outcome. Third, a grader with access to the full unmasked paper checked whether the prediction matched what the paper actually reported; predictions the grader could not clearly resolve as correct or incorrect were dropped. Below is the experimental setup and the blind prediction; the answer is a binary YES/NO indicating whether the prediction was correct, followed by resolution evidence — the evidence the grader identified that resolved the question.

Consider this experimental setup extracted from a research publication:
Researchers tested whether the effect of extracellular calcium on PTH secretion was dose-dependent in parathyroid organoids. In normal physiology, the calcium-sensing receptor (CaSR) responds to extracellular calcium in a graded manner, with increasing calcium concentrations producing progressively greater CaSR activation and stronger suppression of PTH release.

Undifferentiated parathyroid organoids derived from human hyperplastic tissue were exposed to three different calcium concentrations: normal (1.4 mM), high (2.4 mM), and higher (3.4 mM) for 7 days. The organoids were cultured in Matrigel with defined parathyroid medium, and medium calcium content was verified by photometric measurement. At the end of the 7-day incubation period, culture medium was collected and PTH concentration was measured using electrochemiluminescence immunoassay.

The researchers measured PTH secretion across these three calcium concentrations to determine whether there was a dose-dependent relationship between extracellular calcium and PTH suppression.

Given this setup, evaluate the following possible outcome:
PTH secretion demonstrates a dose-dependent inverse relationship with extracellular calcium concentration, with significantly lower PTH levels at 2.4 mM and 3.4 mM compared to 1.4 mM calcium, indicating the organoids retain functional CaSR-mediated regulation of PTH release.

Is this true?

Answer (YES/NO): NO